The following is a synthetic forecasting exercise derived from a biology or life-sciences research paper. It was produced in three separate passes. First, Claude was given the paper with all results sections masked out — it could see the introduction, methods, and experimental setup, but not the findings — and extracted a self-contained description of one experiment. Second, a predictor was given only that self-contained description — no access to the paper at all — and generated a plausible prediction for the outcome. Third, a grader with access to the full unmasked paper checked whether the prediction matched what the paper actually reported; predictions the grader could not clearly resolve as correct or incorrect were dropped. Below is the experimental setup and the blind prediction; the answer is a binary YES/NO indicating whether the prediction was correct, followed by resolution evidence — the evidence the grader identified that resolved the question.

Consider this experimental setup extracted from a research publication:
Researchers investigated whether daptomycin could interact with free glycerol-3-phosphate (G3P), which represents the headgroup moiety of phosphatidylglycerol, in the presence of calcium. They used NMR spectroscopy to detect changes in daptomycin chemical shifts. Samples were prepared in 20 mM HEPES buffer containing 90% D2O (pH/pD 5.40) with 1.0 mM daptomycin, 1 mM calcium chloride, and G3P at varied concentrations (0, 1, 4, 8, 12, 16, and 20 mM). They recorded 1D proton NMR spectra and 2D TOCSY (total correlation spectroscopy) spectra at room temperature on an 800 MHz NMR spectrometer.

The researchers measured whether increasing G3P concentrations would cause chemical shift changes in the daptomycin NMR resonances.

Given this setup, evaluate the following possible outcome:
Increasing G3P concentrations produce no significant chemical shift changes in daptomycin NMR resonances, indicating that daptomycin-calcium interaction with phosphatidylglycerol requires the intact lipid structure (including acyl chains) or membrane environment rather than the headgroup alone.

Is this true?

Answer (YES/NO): YES